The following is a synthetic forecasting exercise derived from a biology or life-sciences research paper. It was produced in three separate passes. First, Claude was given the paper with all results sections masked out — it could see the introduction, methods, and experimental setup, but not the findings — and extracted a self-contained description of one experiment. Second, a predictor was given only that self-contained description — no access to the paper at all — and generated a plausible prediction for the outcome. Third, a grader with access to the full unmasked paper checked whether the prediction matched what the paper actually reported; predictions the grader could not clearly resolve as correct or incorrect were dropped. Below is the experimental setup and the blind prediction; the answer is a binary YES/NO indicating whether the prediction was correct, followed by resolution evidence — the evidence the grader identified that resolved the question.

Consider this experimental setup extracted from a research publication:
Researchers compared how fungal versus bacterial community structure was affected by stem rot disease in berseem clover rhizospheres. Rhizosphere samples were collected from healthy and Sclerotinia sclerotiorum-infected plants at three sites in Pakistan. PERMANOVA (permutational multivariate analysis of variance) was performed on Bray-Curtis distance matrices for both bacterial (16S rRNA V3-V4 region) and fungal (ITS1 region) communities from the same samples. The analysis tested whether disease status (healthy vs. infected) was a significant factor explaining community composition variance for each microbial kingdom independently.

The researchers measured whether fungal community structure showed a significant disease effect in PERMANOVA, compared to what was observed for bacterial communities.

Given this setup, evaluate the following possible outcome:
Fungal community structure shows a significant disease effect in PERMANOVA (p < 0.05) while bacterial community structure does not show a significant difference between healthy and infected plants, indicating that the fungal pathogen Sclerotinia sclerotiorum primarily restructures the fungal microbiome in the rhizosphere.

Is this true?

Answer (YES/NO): NO